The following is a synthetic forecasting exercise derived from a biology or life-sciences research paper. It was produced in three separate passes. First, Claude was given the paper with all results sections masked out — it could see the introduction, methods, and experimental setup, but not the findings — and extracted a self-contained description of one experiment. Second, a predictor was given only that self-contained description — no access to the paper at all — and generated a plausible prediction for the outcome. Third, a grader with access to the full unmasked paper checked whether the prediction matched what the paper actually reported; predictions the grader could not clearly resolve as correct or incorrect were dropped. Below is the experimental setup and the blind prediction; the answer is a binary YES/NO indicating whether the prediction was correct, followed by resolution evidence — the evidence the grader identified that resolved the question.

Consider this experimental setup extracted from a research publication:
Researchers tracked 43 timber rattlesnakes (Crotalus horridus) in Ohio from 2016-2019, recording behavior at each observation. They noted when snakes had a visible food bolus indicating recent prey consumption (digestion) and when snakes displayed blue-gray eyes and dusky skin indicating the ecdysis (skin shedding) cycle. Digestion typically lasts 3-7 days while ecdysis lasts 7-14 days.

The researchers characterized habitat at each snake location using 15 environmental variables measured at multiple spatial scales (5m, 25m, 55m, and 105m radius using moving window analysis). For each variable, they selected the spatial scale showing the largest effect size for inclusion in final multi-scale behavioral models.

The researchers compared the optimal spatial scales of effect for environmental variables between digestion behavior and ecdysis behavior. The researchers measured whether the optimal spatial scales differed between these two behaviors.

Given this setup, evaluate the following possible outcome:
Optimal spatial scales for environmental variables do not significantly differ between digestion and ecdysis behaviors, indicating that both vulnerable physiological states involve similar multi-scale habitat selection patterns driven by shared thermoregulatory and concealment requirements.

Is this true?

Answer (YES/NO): NO